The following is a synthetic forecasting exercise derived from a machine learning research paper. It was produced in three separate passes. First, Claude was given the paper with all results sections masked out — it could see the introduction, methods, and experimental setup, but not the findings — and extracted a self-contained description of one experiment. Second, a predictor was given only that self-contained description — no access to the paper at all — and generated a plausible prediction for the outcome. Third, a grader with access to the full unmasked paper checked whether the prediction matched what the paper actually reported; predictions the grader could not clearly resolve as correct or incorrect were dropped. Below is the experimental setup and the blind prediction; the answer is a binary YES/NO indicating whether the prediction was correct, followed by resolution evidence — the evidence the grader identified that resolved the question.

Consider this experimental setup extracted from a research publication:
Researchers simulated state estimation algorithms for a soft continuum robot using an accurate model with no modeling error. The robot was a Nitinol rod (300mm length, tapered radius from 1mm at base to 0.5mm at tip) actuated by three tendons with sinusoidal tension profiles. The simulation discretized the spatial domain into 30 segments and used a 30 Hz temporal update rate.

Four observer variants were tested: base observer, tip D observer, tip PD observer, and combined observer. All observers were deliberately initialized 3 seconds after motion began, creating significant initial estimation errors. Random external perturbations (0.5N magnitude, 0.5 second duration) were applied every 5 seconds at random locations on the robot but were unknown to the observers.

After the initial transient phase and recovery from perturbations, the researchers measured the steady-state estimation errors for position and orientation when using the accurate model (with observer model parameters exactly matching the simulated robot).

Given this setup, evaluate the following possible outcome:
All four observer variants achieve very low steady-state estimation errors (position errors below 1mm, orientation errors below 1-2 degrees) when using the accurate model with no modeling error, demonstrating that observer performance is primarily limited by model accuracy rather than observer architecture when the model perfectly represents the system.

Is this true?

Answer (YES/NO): YES